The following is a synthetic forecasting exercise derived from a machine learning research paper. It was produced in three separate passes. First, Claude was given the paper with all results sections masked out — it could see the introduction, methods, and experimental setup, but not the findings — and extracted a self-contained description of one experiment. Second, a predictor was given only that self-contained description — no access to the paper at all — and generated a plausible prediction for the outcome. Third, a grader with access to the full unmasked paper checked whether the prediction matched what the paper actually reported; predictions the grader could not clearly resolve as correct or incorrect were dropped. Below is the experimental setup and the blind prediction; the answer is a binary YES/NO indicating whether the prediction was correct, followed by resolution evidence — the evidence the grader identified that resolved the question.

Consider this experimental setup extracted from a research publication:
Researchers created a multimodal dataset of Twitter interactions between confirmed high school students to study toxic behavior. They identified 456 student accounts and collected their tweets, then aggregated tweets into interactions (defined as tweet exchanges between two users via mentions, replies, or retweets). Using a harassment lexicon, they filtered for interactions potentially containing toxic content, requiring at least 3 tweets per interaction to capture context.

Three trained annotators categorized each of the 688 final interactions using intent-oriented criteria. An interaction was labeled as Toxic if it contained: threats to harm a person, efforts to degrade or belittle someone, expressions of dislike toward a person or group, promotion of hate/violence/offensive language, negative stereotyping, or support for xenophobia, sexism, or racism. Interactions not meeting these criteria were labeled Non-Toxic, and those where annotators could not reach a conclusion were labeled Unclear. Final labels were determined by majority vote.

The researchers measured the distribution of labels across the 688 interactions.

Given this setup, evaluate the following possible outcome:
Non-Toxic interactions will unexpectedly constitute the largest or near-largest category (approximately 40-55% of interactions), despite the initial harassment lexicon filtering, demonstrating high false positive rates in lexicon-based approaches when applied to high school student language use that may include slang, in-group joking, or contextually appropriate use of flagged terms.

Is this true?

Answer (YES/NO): NO